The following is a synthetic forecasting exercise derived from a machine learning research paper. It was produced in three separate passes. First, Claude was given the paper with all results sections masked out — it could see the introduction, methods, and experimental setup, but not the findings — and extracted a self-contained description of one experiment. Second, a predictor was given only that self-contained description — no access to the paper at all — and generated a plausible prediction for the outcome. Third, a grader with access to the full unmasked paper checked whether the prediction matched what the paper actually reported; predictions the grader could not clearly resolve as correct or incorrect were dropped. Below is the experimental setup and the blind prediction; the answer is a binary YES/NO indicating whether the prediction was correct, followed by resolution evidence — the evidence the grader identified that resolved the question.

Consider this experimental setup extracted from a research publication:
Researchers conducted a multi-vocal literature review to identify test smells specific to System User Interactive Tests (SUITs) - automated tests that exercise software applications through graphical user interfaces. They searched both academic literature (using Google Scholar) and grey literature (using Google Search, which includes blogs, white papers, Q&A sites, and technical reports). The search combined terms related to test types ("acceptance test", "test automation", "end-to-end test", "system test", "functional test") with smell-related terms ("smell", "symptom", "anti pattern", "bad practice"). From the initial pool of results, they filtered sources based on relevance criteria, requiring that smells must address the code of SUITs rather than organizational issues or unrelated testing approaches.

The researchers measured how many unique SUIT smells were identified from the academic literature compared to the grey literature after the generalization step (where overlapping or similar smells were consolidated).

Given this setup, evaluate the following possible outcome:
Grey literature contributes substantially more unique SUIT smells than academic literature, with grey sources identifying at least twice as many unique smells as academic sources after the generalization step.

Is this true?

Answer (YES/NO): YES